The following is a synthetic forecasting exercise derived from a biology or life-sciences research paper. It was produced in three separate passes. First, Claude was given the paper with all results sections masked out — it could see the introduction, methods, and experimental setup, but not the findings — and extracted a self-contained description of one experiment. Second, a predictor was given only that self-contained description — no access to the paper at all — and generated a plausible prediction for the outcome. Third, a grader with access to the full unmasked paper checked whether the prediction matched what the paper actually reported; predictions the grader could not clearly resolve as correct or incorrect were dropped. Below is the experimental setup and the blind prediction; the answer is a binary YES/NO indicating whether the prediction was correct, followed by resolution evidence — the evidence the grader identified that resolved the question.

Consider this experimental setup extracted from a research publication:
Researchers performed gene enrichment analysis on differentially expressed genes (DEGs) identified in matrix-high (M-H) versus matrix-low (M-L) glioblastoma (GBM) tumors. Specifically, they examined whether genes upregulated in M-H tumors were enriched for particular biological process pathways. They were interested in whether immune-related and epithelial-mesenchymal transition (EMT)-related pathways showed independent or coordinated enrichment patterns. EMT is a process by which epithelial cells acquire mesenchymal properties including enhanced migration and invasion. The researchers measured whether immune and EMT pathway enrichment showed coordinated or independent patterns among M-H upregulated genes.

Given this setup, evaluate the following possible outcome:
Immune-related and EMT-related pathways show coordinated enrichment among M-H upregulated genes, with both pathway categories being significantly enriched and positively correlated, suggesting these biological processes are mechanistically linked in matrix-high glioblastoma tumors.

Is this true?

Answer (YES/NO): YES